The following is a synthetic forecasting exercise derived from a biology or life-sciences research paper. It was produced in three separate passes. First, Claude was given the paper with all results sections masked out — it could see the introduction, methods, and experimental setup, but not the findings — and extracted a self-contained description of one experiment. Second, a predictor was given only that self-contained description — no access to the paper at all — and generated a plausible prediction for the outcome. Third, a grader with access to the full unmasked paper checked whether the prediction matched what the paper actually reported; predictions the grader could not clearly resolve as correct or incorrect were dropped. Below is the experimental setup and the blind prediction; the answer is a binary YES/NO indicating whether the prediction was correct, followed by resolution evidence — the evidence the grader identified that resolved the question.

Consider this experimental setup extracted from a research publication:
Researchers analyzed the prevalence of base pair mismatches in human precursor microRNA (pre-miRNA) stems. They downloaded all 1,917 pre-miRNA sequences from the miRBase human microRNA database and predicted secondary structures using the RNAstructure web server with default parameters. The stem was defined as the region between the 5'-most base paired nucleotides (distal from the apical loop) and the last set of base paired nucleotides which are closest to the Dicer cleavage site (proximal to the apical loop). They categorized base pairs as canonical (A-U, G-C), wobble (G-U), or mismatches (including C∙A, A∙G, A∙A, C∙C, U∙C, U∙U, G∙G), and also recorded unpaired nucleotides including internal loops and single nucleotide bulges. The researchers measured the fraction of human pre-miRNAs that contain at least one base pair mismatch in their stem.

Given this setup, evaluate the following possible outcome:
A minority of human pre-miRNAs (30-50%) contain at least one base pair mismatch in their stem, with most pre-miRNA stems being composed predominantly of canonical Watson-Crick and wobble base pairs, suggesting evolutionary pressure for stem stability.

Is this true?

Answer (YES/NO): NO